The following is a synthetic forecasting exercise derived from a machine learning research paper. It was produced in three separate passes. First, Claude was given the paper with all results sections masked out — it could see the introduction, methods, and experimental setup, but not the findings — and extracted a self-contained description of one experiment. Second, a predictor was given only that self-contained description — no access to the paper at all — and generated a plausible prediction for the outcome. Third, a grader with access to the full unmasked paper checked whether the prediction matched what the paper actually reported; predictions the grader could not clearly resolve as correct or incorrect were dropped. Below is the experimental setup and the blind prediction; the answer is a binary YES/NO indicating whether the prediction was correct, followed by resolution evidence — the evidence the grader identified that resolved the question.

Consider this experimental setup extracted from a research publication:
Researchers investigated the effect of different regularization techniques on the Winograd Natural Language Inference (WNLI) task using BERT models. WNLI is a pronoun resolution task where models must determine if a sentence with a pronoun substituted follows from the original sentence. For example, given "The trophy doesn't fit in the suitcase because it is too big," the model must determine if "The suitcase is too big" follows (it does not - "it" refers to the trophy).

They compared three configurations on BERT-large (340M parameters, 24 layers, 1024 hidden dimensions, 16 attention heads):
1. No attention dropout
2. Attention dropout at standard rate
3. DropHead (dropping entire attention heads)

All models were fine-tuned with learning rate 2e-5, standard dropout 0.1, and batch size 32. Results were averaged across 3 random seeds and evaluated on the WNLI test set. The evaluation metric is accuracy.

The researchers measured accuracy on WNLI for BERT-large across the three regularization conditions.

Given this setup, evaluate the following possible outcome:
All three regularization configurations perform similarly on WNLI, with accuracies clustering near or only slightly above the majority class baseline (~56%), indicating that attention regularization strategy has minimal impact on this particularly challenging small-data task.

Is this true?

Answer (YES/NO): NO